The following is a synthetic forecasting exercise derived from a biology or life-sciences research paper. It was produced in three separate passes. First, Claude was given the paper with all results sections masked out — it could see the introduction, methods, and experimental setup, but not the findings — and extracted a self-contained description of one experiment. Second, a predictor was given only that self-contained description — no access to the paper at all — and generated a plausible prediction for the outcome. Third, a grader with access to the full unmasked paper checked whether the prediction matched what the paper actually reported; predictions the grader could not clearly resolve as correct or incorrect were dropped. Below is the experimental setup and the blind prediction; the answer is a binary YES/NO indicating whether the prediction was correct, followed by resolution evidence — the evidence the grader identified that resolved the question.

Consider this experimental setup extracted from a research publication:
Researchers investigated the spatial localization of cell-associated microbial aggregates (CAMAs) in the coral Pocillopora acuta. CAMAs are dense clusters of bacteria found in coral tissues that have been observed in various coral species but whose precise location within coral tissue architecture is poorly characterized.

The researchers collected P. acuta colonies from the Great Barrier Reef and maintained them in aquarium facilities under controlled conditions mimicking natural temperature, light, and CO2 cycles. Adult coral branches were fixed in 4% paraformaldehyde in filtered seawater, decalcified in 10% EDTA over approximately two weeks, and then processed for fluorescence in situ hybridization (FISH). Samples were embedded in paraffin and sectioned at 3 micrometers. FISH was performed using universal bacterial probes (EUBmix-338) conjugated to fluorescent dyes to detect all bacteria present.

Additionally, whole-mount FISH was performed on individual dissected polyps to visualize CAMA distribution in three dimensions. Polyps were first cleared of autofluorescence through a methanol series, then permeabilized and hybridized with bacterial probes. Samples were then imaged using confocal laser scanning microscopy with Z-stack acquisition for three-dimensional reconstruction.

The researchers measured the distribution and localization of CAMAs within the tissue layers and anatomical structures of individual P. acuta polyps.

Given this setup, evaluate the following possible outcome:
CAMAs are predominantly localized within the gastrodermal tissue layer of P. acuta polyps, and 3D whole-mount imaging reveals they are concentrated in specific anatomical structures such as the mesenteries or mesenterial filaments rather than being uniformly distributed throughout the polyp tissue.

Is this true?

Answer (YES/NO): NO